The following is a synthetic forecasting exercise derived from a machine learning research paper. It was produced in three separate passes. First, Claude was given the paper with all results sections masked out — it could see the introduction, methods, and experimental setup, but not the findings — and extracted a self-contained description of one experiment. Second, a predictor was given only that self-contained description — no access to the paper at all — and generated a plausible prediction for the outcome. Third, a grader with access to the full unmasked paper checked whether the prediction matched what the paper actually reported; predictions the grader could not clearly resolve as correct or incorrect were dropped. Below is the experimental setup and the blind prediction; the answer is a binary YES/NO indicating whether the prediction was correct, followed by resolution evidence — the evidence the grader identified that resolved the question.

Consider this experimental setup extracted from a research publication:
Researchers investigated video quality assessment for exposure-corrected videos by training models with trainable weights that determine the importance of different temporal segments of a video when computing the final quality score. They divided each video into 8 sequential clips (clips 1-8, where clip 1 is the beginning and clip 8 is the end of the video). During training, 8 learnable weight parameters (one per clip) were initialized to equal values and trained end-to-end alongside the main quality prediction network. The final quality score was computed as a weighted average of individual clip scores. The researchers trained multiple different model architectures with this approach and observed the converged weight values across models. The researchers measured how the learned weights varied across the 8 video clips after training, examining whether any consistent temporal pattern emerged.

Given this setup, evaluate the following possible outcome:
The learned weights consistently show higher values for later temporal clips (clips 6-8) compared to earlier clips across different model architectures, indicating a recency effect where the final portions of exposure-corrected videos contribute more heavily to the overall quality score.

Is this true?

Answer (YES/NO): NO